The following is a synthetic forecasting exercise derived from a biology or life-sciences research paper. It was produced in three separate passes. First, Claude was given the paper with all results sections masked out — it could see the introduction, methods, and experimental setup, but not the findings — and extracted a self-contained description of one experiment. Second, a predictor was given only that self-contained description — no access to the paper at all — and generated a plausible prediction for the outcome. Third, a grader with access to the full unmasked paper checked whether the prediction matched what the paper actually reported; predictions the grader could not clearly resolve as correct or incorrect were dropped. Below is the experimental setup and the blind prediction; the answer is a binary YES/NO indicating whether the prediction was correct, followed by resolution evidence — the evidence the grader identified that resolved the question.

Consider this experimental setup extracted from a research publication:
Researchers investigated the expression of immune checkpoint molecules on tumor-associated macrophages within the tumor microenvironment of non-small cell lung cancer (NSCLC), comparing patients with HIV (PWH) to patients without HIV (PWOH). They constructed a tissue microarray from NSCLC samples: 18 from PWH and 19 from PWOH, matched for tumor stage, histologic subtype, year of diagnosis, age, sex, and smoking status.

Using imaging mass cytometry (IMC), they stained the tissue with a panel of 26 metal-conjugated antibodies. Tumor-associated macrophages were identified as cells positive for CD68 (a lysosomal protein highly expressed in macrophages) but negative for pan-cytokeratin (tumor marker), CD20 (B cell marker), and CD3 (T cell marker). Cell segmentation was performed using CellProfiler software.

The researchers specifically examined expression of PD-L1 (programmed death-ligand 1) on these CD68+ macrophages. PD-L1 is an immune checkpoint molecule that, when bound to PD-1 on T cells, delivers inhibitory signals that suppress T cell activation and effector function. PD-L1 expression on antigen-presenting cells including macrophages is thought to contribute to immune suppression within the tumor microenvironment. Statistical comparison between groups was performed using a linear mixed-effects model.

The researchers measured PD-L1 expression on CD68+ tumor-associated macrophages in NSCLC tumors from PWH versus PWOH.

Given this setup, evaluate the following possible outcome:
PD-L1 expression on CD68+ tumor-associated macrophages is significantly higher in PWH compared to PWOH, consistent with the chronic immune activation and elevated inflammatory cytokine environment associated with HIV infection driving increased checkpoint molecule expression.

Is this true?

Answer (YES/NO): YES